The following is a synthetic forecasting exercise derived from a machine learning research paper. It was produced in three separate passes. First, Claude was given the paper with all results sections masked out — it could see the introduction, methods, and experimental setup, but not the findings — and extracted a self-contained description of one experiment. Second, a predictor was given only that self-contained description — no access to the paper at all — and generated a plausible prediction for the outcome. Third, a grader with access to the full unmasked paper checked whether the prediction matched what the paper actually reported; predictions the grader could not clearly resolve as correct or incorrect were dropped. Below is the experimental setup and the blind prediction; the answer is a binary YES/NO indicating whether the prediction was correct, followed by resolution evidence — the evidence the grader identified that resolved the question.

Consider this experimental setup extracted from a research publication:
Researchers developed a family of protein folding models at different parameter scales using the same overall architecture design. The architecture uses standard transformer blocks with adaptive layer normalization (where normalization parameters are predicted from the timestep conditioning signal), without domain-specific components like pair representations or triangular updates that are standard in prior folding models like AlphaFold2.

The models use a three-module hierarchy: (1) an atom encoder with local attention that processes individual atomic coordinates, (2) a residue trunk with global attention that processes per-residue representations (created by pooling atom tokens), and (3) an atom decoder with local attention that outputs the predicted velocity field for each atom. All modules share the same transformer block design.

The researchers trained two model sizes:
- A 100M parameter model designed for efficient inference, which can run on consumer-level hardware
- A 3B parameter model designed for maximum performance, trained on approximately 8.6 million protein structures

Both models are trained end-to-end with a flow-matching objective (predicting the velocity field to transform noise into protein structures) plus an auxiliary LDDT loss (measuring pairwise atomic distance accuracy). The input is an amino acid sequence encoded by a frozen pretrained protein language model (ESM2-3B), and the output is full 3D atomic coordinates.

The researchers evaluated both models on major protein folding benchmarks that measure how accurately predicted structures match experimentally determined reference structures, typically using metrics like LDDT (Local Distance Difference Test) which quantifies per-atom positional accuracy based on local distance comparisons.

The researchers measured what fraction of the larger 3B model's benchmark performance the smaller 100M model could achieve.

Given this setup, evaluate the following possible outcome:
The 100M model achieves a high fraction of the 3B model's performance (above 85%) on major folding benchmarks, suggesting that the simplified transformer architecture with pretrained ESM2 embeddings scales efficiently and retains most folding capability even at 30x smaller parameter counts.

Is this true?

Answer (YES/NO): YES